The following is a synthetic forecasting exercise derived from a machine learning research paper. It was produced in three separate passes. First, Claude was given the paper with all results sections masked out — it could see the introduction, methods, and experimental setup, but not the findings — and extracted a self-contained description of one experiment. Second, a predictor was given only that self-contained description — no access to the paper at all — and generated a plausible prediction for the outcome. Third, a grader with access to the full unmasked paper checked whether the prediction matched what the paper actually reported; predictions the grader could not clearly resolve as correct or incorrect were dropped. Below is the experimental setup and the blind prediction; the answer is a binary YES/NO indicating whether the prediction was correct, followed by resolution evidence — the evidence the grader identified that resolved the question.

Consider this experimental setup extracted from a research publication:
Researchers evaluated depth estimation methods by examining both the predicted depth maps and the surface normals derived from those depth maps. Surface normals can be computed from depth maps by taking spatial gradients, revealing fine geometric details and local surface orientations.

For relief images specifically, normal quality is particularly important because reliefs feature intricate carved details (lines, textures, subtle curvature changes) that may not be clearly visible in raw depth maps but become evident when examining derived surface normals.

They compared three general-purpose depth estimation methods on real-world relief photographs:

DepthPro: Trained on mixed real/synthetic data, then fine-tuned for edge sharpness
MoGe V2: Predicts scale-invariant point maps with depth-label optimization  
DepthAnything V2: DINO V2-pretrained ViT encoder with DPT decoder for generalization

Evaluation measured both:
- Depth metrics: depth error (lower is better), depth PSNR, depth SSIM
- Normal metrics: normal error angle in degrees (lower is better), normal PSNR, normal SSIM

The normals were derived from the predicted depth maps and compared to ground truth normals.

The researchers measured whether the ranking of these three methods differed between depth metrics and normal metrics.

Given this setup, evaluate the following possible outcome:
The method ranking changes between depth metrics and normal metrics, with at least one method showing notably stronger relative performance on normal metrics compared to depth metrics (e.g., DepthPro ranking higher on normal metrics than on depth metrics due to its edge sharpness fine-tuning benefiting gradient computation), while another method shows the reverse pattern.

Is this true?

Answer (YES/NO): NO